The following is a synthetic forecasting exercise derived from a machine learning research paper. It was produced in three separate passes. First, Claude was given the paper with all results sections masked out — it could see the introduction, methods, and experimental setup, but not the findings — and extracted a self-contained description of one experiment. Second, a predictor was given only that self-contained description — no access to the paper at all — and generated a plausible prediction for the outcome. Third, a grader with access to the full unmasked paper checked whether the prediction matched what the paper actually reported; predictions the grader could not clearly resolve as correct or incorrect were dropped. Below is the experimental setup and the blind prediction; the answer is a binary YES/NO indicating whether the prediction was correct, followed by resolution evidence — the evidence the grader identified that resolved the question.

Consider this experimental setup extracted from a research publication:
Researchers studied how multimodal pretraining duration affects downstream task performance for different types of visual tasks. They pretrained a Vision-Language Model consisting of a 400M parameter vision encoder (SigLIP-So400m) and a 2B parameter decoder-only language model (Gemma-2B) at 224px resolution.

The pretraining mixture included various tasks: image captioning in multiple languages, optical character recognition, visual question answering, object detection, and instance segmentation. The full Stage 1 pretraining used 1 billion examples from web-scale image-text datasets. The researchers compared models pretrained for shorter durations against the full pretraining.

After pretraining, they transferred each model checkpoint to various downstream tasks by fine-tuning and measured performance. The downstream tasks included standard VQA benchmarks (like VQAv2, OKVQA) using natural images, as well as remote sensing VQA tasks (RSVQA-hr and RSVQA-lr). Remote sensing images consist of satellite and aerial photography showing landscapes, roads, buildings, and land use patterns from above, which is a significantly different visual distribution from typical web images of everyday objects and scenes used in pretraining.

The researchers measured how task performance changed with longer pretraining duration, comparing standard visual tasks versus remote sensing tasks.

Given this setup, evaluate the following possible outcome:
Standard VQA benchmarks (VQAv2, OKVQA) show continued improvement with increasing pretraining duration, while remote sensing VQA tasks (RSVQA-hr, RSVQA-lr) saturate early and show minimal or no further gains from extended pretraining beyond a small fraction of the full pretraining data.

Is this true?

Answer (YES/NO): YES